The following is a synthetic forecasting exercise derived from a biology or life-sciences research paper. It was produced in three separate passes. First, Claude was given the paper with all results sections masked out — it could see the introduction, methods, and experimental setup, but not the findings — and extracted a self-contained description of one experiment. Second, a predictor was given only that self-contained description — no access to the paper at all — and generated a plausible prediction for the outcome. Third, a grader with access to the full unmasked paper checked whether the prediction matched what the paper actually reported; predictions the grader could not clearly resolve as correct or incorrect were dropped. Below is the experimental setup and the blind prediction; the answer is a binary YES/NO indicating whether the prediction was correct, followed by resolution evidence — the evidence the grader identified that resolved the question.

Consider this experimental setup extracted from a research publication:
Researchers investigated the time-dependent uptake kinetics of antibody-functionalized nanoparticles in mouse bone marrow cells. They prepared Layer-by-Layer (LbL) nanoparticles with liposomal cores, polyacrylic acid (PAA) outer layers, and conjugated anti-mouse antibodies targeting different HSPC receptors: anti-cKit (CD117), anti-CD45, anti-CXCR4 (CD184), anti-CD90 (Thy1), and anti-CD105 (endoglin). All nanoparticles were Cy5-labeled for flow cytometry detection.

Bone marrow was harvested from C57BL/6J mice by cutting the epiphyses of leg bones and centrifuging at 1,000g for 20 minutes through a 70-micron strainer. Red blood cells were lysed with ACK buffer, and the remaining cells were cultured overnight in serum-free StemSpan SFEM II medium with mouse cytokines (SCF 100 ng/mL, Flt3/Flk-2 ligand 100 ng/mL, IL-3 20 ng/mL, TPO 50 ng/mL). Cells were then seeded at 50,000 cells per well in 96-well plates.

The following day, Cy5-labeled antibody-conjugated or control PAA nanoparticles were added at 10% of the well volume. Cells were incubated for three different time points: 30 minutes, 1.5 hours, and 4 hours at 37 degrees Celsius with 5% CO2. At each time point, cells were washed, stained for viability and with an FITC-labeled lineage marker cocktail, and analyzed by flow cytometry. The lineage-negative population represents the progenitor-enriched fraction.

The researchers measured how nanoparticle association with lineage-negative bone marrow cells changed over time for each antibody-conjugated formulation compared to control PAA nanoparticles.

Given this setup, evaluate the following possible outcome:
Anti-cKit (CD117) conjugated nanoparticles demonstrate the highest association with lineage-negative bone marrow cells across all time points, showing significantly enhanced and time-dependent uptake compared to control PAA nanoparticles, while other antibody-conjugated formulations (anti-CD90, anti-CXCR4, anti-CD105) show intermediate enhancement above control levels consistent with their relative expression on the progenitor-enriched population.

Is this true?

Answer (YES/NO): NO